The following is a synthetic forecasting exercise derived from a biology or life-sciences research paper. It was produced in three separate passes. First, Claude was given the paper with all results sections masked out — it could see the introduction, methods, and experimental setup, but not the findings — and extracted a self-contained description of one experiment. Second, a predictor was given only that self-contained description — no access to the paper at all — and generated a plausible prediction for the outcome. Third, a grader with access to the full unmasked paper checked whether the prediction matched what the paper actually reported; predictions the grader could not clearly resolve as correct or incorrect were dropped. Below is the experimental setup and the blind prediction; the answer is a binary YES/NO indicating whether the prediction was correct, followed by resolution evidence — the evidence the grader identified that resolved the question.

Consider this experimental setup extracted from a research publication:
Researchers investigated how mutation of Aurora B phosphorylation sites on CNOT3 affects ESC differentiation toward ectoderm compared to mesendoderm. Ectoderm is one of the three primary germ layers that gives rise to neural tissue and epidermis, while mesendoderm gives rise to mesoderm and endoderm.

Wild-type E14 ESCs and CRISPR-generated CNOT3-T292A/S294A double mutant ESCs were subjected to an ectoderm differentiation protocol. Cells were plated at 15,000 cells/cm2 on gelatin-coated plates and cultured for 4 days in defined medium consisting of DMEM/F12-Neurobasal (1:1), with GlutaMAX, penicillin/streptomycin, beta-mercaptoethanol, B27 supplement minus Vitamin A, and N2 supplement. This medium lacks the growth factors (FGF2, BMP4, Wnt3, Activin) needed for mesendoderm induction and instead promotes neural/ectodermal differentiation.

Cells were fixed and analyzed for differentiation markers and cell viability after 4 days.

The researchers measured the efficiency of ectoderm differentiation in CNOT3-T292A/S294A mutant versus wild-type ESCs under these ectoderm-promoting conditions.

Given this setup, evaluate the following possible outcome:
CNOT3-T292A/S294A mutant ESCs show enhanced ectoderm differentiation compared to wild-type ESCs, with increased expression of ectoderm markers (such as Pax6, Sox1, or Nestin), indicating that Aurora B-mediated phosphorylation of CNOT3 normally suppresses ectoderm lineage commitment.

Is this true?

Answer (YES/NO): NO